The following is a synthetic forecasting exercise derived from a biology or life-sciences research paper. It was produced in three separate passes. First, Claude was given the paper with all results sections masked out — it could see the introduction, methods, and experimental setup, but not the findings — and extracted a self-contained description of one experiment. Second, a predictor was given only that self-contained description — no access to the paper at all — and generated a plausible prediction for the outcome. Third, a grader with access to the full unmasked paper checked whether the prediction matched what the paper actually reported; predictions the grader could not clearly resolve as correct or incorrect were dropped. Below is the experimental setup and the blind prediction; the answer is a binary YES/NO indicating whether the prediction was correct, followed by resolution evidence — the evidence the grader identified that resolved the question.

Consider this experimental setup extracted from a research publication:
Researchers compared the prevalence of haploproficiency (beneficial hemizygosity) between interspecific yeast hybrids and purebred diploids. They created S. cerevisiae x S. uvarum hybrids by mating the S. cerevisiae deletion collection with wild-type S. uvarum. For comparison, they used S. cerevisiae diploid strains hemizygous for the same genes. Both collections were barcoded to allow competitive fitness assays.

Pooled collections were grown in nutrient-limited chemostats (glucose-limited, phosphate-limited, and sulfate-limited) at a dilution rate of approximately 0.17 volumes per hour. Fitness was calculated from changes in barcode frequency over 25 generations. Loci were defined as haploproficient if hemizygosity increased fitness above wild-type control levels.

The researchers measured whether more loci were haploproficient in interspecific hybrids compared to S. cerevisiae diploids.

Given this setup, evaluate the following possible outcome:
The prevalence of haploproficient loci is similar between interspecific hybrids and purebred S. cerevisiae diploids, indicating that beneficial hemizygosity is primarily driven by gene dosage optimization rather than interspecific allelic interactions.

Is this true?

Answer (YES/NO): NO